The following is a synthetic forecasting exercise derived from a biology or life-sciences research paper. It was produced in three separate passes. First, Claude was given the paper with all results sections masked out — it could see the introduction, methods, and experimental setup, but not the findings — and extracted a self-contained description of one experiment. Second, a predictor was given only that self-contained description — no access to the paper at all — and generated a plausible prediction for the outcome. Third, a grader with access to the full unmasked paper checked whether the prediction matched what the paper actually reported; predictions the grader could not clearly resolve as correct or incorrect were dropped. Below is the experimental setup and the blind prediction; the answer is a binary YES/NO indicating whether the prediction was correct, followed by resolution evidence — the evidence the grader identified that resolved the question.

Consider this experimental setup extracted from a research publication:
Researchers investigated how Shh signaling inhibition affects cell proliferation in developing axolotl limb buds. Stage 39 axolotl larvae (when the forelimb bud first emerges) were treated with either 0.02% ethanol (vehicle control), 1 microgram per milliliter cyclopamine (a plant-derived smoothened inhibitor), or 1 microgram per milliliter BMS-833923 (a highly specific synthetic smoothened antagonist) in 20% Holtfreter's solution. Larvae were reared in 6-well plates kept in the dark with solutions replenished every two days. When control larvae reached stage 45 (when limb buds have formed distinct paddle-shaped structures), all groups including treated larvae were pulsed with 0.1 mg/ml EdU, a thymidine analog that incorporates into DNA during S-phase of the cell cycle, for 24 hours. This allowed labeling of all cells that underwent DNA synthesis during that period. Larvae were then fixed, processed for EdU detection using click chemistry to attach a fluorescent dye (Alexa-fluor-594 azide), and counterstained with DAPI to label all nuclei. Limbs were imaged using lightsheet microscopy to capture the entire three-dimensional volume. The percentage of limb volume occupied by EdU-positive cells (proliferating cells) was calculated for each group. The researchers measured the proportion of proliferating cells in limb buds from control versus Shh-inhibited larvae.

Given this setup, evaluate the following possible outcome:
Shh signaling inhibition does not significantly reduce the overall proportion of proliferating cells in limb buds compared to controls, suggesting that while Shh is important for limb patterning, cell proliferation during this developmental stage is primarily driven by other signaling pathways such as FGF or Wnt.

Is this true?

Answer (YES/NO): NO